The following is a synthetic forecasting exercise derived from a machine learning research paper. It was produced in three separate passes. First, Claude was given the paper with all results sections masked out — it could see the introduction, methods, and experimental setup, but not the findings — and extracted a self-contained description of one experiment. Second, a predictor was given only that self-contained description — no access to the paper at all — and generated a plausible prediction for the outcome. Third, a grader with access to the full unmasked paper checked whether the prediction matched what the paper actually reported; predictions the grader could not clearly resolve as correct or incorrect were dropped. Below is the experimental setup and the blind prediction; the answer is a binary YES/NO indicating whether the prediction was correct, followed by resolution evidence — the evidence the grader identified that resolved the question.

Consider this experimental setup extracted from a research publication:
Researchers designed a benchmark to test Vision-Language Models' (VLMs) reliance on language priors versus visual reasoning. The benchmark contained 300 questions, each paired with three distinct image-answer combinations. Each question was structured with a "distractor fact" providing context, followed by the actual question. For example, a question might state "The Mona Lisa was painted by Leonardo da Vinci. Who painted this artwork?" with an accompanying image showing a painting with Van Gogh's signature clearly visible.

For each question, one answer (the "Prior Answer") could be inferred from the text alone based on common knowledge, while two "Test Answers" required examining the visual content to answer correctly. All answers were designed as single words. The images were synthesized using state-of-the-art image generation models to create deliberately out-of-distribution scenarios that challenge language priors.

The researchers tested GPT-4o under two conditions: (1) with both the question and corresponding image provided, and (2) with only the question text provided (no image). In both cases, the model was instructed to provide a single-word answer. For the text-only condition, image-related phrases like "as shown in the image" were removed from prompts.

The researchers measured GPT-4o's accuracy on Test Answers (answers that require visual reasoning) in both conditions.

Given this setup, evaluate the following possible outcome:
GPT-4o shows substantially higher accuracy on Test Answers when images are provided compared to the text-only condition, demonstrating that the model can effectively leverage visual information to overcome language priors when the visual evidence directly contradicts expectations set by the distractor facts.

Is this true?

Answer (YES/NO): NO